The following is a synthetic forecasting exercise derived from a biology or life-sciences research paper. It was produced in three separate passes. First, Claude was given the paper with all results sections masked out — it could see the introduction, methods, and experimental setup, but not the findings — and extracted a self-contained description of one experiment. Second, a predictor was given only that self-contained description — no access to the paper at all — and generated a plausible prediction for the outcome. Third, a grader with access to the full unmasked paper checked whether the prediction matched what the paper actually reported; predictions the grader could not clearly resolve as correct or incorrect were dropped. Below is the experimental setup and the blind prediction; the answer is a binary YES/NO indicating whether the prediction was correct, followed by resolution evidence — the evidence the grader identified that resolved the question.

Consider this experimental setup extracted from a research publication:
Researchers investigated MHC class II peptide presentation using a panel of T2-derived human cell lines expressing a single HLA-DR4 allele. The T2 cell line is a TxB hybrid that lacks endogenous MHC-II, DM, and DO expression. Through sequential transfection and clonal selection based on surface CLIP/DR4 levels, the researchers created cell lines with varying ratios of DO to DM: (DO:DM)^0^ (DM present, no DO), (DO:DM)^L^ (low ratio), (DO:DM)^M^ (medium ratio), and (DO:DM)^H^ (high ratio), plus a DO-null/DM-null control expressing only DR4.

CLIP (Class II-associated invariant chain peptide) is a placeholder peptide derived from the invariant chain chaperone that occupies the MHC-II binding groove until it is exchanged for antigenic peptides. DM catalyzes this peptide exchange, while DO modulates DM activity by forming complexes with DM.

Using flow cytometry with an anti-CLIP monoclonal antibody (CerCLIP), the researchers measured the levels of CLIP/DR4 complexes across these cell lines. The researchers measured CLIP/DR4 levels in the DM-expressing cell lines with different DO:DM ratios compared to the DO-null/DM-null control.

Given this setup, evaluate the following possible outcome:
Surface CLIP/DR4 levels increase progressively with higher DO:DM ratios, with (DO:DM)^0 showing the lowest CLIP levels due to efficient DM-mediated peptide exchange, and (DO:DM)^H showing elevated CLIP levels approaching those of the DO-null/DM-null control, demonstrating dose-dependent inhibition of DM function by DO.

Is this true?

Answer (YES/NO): NO